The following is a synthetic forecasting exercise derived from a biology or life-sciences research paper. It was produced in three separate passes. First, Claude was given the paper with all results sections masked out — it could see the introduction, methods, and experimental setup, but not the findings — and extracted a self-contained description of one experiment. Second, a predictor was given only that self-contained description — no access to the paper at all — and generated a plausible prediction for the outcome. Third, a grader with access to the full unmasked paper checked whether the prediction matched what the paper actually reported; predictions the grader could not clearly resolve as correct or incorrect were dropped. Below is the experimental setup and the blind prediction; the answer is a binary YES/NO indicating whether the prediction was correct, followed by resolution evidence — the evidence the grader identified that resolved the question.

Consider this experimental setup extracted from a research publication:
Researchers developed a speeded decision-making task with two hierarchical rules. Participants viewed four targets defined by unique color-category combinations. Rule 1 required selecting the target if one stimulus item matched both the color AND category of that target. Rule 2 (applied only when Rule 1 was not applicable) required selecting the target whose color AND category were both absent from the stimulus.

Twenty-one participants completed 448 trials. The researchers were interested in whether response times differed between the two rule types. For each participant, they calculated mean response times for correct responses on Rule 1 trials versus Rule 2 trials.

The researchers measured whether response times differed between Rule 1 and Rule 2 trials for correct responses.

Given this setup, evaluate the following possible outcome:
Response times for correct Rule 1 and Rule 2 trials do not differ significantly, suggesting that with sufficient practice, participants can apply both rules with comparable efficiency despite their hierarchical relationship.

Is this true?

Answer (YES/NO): NO